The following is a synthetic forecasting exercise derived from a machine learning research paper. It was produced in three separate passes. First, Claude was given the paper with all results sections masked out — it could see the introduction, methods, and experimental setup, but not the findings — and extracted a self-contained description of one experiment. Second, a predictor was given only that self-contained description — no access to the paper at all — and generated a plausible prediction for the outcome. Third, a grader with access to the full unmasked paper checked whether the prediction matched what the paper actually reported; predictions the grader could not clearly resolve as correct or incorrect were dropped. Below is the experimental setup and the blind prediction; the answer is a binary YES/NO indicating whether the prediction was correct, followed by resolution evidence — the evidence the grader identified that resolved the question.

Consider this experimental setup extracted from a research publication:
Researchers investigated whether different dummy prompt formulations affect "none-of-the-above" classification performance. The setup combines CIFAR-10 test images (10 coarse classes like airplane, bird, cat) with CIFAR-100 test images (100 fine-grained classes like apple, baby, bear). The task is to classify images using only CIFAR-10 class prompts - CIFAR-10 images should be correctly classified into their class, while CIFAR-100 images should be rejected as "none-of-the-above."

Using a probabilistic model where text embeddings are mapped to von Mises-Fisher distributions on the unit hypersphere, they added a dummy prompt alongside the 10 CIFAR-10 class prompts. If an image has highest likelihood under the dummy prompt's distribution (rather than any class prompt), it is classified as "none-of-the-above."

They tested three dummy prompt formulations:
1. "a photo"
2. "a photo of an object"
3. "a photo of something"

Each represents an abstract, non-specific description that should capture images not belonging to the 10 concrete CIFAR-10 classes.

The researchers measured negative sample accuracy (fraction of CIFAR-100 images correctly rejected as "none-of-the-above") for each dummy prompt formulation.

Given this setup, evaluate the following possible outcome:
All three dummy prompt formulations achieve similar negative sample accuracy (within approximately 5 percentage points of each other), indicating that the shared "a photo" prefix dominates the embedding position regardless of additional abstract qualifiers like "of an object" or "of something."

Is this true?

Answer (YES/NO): NO